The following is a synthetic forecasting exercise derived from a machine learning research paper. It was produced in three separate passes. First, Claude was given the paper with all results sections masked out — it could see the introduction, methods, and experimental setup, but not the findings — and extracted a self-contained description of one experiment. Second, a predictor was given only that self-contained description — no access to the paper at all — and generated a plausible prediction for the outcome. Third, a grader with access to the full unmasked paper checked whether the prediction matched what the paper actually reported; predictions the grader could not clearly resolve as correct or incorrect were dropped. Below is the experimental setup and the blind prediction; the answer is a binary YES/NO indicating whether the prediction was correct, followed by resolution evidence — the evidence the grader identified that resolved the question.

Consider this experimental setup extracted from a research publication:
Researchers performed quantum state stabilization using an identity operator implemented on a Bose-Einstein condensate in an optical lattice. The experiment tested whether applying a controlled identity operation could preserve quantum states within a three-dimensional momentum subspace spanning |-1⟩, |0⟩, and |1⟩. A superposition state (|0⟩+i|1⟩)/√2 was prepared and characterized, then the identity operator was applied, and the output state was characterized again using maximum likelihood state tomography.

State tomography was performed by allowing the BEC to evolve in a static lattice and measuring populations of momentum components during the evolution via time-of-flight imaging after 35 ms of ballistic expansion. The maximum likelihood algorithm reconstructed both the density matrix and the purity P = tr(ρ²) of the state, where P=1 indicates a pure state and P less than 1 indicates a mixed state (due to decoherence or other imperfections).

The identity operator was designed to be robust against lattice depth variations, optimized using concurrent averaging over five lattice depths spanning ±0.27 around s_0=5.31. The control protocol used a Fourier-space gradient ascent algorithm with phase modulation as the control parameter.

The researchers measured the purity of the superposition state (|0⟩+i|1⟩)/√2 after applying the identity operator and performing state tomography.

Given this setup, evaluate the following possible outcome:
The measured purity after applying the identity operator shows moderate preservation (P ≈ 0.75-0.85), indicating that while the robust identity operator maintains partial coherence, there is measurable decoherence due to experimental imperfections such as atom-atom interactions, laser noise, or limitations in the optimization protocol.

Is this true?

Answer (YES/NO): YES